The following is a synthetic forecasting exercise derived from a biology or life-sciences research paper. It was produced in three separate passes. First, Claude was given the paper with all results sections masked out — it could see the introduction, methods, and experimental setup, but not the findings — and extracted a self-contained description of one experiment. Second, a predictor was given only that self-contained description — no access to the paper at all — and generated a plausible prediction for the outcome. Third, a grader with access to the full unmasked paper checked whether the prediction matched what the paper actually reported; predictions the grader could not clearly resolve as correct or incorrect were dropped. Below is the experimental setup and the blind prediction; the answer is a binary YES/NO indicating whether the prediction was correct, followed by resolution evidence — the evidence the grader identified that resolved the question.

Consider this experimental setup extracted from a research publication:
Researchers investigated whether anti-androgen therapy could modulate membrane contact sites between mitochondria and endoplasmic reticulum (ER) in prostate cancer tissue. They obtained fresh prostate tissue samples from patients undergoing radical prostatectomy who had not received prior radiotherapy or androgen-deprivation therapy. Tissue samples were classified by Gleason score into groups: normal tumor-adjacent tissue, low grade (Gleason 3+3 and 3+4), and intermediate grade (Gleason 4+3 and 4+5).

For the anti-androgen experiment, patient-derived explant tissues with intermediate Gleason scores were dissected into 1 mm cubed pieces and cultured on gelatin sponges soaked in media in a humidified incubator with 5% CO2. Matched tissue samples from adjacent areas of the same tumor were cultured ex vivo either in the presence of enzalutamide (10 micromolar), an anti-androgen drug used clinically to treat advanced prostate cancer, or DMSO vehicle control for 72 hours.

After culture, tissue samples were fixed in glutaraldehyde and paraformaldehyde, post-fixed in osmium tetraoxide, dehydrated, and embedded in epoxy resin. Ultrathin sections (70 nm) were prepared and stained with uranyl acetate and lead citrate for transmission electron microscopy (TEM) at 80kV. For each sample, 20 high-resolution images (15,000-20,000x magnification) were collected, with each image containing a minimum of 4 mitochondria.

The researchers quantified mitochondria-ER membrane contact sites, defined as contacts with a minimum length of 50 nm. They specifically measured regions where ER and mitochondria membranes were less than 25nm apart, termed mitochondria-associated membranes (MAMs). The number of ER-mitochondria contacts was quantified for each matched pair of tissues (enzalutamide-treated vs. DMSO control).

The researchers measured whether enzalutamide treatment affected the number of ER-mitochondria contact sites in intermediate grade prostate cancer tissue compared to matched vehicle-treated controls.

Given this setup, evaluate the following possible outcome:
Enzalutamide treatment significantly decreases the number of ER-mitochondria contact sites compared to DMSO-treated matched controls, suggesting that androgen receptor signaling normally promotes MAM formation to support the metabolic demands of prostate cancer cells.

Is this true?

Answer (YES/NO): YES